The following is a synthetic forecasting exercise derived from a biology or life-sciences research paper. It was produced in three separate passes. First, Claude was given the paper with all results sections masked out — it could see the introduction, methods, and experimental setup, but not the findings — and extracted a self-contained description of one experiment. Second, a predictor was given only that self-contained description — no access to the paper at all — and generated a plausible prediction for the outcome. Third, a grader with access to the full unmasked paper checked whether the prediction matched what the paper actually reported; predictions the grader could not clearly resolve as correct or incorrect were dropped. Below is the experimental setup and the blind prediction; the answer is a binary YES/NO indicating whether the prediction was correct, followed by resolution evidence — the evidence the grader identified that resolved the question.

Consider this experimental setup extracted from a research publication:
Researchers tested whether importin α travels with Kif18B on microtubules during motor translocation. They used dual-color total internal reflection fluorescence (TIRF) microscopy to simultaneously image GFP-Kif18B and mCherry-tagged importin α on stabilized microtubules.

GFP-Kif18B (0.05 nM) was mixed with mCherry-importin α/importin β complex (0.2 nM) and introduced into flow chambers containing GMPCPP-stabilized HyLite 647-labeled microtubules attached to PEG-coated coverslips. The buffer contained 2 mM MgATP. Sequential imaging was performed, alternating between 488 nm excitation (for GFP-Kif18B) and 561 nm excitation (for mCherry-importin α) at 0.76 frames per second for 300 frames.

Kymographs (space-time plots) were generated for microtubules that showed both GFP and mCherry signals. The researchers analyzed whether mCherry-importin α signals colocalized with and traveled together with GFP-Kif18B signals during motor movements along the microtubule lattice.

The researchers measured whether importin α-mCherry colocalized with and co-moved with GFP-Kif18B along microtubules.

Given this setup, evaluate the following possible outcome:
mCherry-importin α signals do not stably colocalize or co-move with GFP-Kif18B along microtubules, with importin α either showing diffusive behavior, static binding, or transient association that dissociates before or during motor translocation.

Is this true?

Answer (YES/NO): YES